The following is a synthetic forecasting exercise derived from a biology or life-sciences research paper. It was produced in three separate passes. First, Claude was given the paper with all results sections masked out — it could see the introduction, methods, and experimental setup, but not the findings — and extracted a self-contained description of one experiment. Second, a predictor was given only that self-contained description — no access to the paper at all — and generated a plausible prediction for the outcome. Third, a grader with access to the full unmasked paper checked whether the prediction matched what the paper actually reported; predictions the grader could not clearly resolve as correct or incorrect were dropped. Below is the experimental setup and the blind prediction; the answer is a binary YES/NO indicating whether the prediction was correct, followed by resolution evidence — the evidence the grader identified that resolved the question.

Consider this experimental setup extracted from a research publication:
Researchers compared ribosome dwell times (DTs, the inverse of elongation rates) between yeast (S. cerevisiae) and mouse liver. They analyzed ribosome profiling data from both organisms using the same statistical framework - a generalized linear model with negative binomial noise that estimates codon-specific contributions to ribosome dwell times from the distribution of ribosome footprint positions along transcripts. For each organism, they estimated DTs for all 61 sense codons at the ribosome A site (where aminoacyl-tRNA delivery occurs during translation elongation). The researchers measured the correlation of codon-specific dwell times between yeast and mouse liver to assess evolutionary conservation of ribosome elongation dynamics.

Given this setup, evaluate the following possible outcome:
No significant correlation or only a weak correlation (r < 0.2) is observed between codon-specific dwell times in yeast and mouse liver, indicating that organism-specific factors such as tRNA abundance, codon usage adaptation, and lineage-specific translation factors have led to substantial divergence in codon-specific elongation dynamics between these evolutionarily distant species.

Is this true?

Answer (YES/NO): YES